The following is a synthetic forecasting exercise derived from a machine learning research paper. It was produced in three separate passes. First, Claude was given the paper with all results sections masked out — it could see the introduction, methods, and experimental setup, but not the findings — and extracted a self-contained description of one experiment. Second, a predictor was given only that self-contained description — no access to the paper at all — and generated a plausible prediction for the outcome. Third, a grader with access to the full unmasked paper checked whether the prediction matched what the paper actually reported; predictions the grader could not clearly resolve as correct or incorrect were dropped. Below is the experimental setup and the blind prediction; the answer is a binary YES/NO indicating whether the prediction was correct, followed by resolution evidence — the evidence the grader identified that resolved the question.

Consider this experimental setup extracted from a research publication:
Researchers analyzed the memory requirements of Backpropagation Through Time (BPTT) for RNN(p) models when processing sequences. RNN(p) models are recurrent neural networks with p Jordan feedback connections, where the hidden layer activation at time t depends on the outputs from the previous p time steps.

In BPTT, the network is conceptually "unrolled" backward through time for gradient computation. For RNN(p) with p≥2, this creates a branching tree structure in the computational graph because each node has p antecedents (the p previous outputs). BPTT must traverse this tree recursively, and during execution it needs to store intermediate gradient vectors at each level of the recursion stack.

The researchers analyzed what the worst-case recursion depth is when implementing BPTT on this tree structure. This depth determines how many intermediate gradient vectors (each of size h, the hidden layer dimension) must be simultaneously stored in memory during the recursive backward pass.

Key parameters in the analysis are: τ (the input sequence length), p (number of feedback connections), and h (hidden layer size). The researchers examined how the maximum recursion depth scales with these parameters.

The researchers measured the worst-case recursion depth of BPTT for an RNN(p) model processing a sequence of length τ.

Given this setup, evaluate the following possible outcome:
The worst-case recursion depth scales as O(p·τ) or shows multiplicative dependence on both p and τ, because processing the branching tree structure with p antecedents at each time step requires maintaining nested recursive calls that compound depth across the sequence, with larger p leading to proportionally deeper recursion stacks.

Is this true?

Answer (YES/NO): NO